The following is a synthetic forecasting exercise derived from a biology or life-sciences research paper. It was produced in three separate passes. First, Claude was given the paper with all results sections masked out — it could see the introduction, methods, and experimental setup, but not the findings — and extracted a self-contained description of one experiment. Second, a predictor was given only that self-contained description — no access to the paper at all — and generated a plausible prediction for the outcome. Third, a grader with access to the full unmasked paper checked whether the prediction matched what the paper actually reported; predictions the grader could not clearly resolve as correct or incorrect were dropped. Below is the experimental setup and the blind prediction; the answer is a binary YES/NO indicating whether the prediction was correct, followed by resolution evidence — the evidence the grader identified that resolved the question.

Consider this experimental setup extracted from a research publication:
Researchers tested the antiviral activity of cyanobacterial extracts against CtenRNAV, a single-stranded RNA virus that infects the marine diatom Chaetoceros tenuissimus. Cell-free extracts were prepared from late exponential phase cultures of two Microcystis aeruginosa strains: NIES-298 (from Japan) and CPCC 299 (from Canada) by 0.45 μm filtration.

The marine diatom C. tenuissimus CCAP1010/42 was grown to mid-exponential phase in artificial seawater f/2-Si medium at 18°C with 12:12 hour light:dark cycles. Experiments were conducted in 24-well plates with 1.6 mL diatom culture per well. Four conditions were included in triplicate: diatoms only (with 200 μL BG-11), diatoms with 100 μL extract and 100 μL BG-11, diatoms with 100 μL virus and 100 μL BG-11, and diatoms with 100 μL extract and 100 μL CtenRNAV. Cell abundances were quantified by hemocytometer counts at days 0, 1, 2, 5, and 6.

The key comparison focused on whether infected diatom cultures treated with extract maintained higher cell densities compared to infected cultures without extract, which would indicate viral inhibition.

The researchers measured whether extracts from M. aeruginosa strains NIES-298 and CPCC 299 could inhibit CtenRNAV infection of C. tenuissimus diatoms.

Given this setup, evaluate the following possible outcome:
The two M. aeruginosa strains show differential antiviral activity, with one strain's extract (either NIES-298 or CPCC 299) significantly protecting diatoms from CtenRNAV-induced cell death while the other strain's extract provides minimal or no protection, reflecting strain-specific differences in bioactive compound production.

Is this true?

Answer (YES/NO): NO